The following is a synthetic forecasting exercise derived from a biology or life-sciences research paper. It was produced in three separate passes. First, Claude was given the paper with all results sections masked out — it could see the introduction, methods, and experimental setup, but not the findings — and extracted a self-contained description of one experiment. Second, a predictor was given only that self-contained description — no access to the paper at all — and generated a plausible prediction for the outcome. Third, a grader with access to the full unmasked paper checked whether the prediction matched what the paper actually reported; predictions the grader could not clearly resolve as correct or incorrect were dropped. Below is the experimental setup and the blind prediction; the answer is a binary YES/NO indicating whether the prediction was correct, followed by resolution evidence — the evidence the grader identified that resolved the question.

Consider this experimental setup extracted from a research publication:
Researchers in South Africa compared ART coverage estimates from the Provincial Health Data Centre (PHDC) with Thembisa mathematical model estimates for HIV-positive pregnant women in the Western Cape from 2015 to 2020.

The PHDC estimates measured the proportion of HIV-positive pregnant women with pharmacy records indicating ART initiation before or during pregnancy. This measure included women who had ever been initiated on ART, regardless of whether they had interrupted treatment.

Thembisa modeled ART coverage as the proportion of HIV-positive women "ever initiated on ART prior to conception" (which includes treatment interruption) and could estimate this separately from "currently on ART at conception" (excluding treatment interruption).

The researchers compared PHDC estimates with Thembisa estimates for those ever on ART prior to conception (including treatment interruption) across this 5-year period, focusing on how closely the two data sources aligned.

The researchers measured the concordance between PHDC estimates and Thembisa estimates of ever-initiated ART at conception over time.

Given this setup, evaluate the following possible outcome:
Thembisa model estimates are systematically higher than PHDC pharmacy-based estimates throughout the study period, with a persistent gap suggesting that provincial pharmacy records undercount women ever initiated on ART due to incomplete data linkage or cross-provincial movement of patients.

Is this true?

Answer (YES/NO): NO